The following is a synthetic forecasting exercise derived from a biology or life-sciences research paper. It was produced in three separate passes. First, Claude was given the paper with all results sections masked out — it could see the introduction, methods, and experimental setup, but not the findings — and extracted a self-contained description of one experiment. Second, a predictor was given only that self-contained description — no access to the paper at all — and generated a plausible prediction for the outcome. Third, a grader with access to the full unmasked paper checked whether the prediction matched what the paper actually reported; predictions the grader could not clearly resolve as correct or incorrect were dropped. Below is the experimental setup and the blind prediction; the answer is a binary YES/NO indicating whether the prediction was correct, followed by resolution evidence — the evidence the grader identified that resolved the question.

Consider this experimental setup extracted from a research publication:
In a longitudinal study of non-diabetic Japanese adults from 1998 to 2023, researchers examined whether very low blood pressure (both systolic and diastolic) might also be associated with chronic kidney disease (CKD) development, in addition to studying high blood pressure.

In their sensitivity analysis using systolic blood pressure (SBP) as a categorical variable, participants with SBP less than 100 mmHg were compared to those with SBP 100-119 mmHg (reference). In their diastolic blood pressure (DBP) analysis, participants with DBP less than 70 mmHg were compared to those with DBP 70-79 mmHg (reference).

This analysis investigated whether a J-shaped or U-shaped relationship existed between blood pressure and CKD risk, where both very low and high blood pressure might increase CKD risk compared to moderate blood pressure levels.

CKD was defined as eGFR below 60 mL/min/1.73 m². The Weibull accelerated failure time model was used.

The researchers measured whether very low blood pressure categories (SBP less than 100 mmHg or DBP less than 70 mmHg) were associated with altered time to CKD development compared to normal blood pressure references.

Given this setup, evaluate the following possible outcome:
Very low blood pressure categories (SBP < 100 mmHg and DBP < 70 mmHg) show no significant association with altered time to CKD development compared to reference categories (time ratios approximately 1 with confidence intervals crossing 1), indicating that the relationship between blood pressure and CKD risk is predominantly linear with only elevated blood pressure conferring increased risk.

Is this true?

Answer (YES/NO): YES